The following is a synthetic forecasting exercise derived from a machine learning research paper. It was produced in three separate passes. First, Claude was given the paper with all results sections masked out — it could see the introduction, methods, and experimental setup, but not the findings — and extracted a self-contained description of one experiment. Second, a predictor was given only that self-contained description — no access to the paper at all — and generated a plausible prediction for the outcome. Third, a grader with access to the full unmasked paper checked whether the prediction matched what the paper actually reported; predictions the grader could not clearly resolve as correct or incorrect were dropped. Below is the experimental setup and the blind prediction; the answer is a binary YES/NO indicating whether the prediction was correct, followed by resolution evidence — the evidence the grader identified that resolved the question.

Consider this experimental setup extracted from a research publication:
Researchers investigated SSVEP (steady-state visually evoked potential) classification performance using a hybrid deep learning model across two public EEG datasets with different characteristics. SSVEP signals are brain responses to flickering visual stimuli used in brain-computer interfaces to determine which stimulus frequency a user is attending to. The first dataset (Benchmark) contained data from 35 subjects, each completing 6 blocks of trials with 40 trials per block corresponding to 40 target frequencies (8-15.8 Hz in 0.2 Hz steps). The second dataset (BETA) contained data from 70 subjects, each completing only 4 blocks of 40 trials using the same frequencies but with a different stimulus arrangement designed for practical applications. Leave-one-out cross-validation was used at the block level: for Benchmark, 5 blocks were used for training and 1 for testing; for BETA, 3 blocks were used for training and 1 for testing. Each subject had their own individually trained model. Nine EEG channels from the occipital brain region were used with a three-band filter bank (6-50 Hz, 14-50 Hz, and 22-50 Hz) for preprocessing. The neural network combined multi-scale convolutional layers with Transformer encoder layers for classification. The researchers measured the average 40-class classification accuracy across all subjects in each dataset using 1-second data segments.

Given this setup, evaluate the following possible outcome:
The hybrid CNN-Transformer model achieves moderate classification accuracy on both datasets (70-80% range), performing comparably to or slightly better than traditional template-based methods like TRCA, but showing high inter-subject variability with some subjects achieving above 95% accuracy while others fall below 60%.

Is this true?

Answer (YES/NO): NO